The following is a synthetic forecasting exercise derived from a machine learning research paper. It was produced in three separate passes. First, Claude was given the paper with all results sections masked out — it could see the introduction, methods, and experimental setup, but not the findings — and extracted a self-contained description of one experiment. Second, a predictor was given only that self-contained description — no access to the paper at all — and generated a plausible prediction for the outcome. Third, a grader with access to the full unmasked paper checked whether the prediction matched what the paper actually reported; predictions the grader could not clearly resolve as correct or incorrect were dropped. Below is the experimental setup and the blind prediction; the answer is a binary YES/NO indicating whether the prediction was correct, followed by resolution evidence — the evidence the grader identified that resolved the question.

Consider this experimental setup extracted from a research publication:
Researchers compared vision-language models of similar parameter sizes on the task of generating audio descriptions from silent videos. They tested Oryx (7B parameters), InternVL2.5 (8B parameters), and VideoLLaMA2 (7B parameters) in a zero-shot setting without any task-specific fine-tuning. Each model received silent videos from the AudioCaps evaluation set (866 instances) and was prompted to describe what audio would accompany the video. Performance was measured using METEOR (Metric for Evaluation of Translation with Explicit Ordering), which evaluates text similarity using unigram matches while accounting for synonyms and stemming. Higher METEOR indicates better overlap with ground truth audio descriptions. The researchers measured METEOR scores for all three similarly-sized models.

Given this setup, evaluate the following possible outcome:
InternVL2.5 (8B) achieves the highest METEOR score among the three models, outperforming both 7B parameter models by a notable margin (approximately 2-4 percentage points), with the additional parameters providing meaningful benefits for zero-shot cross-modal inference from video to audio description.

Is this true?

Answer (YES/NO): NO